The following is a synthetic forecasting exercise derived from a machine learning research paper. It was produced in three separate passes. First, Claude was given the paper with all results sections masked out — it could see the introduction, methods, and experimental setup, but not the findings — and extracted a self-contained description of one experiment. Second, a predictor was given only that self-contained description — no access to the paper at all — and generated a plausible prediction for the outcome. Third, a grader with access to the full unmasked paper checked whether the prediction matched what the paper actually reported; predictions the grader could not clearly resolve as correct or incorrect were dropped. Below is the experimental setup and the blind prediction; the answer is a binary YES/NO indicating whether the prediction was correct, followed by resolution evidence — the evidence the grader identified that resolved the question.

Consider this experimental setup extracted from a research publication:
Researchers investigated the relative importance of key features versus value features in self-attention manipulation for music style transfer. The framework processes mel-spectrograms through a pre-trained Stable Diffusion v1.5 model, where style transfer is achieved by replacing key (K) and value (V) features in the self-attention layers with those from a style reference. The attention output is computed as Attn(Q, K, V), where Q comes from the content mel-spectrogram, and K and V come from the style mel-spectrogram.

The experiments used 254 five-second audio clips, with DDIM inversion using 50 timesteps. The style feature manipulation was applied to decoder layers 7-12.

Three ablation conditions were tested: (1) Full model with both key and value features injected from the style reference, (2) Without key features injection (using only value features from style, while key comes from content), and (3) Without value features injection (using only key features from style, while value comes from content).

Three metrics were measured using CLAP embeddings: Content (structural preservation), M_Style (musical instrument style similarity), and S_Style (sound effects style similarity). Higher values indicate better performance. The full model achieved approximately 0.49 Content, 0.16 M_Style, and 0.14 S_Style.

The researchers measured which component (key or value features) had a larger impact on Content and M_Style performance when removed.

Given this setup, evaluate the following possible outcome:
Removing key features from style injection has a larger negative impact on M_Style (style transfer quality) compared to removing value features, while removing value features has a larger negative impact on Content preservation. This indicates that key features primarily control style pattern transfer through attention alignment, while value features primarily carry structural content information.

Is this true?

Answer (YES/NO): NO